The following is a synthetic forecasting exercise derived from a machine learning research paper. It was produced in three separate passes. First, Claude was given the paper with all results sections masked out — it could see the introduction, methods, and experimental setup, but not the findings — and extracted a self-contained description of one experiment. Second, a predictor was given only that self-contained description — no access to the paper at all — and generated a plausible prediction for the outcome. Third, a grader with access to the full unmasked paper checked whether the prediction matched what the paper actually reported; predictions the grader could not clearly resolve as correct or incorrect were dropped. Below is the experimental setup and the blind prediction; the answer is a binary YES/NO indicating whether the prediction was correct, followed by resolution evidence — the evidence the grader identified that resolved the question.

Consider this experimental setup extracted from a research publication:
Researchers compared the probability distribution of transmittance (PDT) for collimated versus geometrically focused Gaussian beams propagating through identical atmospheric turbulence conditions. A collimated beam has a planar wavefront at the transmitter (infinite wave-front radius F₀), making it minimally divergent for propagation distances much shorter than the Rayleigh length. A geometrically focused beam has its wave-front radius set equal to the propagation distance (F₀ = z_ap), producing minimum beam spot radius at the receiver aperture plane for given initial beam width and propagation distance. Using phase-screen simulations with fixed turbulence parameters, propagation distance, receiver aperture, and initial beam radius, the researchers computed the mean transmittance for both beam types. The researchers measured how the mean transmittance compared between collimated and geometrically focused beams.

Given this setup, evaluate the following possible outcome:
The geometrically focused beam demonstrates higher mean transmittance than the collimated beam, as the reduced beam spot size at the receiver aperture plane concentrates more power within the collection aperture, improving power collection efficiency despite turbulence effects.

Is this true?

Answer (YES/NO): YES